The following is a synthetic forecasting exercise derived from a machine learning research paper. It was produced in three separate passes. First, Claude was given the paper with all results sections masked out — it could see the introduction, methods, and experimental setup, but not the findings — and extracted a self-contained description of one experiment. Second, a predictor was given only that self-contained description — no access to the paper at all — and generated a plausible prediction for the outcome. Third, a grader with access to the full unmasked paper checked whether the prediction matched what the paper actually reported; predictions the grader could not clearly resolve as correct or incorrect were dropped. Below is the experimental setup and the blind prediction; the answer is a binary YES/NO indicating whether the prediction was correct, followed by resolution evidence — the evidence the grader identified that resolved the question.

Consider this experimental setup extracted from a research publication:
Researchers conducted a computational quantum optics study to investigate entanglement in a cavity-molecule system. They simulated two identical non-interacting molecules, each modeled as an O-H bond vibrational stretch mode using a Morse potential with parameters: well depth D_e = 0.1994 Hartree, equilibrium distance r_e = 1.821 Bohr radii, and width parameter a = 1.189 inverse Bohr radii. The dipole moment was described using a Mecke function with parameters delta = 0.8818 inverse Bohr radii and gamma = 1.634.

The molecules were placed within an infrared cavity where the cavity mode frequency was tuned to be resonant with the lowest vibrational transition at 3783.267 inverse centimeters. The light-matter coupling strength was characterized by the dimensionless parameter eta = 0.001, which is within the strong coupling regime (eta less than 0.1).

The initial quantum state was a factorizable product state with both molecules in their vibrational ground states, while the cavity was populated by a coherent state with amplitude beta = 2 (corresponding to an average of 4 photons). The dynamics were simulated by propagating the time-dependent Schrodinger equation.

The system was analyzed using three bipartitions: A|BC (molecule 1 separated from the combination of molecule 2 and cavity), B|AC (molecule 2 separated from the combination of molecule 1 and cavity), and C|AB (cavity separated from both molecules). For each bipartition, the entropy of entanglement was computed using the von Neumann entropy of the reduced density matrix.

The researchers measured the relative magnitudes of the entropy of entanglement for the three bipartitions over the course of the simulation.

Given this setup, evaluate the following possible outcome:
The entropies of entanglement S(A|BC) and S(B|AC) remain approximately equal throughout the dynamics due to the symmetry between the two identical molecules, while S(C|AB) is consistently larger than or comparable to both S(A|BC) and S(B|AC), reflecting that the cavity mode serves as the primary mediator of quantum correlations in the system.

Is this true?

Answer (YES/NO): YES